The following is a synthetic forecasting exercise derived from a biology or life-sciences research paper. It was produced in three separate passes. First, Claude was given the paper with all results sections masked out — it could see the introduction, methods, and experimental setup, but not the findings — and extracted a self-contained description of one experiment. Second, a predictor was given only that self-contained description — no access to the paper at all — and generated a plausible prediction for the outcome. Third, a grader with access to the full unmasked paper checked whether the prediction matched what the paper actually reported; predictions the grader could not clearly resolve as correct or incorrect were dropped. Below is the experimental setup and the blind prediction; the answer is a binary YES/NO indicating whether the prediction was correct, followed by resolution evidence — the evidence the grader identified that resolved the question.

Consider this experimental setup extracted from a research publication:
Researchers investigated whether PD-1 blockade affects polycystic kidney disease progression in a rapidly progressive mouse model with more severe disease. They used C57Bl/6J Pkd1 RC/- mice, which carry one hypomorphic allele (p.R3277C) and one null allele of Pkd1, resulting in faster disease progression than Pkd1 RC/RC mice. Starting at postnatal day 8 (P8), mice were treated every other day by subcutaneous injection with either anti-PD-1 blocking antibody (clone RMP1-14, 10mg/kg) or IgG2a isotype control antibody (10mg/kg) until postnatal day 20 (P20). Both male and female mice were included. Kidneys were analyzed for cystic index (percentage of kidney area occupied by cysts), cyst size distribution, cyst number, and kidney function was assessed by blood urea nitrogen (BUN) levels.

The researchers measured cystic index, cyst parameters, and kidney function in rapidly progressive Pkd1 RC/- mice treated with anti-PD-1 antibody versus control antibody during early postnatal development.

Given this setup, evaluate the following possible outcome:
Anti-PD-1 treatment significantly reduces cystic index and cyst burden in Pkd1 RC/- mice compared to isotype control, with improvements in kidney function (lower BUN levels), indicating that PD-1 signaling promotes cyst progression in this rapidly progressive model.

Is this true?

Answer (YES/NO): NO